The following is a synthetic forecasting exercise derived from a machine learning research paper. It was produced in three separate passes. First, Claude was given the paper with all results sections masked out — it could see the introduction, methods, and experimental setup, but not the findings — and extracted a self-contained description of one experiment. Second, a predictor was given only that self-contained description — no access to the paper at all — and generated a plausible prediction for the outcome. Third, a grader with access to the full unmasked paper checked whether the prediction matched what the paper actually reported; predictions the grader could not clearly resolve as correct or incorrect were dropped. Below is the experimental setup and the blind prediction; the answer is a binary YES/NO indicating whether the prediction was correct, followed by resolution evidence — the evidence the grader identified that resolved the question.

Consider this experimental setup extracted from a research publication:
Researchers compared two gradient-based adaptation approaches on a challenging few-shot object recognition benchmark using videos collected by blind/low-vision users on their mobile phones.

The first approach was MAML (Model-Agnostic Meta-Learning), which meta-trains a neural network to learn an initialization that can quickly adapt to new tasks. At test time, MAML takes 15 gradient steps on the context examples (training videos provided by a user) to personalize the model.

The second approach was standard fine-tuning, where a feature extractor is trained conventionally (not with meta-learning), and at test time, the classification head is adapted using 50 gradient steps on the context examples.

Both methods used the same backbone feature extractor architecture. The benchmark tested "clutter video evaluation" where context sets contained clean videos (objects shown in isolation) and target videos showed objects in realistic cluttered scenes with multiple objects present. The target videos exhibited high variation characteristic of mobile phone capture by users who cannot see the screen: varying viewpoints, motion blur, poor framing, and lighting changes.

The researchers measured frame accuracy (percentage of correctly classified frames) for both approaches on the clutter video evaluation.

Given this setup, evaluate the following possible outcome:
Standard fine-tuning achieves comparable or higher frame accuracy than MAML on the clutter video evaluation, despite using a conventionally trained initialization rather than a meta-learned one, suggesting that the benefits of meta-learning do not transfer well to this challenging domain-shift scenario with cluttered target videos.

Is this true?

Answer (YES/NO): YES